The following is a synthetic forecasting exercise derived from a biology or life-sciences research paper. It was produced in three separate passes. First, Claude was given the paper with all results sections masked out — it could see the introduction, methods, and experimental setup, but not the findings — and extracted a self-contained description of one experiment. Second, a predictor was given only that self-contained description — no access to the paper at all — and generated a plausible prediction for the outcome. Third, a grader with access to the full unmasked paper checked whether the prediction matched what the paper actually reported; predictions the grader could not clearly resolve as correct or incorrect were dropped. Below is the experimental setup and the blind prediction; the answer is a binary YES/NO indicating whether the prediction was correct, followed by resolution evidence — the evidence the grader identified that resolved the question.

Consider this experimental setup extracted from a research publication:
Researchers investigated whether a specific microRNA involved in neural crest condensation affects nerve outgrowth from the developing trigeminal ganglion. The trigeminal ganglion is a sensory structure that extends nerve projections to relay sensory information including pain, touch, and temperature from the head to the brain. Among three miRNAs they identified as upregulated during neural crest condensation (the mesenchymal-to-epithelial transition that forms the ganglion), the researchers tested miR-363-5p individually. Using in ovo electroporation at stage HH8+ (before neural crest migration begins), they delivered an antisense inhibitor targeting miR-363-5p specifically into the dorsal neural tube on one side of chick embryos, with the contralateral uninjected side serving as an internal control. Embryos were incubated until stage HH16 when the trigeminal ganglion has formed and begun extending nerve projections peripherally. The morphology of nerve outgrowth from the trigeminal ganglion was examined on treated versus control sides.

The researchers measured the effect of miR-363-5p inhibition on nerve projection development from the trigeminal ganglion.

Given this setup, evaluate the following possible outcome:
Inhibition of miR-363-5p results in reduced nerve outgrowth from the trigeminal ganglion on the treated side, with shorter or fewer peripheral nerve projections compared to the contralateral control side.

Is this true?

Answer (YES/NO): NO